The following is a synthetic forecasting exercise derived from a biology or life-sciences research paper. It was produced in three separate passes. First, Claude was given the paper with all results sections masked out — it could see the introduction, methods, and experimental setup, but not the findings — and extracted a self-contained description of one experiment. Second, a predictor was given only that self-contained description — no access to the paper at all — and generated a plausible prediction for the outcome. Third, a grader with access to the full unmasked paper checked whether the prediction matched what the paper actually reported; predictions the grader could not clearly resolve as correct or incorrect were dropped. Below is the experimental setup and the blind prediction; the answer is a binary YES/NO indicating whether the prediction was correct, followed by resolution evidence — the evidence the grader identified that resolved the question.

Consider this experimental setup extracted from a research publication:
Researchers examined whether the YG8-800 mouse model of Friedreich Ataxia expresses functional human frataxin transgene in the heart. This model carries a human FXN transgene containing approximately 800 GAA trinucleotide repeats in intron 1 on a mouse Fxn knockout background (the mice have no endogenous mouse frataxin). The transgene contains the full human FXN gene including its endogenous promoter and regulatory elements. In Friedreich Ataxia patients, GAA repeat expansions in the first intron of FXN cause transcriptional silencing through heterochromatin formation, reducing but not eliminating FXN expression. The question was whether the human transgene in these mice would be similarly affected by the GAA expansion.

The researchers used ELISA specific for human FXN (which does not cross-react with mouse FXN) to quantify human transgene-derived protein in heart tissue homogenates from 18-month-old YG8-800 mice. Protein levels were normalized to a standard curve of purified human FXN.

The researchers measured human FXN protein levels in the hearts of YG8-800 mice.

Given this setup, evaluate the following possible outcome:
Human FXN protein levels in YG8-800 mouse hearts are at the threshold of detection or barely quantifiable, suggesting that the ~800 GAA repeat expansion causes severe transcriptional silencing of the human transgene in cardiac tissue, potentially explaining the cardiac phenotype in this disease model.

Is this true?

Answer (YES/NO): NO